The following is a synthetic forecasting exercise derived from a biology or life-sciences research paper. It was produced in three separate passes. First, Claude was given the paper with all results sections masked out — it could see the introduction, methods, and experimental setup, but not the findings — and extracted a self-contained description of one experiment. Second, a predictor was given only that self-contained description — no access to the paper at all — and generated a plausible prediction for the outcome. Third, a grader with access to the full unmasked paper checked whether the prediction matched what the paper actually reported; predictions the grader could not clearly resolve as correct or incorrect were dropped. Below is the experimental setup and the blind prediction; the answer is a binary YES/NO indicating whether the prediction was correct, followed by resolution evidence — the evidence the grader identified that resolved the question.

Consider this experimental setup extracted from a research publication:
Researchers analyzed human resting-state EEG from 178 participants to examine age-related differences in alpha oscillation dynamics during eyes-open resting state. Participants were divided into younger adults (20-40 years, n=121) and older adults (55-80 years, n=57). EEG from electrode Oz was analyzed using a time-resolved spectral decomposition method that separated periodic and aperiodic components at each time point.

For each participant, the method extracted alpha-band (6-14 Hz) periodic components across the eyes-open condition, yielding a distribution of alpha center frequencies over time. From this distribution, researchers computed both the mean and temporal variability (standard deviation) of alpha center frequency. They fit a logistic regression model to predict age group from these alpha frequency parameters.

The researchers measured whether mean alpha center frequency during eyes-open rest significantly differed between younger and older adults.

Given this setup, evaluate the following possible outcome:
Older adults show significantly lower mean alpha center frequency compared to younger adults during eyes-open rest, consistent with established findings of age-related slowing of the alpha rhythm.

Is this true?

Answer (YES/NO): NO